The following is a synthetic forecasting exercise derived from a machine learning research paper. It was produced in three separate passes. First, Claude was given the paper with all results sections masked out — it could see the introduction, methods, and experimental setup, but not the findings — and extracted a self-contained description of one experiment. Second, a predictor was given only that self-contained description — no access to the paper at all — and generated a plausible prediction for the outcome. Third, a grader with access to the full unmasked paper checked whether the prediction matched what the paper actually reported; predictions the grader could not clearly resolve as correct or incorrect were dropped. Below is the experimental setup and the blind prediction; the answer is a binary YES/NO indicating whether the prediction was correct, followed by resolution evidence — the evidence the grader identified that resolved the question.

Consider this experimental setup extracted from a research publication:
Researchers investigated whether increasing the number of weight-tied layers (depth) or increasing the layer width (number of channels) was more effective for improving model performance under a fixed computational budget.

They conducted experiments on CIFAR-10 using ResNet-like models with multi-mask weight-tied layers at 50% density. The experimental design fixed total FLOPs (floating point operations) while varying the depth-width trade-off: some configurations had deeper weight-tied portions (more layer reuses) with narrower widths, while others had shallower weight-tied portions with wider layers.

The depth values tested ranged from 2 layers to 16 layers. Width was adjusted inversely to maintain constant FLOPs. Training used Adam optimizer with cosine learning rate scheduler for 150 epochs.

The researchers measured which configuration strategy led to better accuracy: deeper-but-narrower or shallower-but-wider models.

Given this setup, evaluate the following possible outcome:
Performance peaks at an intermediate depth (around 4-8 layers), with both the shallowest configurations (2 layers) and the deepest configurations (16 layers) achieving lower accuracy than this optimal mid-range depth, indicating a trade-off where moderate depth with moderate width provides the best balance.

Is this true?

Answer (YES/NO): NO